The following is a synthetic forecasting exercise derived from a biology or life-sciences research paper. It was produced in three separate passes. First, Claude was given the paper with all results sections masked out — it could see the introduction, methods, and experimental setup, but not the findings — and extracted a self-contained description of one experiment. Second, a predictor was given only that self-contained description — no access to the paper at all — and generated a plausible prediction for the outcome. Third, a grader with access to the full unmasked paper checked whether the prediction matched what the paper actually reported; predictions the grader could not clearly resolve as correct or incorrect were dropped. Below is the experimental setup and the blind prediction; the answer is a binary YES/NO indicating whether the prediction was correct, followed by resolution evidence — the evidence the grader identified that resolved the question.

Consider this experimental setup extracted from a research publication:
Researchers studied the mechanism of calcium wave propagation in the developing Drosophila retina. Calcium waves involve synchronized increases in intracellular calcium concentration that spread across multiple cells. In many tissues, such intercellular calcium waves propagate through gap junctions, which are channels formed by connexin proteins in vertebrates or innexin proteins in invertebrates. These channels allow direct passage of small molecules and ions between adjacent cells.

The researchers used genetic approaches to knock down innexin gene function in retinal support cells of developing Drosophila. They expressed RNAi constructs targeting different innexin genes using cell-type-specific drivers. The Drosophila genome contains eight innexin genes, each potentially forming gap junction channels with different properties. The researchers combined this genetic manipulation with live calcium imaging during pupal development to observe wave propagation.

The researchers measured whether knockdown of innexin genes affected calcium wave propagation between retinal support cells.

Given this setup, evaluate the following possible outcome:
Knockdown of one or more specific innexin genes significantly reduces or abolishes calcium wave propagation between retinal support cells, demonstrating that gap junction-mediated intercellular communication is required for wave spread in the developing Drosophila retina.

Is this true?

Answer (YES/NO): YES